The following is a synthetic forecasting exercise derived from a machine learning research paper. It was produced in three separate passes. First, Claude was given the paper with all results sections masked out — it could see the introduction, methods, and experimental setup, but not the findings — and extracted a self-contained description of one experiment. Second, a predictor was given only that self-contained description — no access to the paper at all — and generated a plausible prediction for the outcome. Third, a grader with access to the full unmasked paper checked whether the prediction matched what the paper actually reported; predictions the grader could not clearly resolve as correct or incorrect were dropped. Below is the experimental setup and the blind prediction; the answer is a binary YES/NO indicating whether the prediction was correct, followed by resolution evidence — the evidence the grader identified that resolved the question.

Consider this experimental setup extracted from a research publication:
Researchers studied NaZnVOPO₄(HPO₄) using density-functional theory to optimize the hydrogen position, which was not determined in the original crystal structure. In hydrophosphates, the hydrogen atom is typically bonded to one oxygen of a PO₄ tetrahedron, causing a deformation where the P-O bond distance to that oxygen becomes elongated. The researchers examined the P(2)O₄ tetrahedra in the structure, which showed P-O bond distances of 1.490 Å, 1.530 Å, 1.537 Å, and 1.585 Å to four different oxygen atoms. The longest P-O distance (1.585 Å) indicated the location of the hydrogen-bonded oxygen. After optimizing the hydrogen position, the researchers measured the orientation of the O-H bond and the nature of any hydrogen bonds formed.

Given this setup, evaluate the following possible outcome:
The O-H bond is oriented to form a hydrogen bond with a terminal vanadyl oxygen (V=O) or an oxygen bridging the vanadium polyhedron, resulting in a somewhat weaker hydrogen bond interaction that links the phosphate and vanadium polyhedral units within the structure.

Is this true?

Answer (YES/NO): NO